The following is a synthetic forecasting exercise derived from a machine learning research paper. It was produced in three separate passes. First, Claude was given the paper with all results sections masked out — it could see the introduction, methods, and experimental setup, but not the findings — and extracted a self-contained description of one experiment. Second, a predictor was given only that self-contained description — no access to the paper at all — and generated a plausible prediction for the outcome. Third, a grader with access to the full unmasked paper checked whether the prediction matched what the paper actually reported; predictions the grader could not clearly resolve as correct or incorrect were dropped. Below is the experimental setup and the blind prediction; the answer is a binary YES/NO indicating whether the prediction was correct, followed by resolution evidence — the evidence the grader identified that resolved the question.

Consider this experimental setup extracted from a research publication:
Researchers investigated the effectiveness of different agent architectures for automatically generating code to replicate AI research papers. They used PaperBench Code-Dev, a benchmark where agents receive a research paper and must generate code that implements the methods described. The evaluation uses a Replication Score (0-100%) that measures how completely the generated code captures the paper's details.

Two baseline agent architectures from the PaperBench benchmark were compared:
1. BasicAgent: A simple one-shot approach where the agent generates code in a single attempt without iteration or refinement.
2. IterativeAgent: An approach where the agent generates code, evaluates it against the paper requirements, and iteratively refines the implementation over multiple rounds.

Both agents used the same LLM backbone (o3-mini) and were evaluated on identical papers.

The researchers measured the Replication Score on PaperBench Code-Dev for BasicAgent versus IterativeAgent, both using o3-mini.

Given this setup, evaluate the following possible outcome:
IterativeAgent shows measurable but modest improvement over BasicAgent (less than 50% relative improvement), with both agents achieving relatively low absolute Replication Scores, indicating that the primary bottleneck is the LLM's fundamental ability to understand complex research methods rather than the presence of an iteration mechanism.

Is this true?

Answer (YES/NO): NO